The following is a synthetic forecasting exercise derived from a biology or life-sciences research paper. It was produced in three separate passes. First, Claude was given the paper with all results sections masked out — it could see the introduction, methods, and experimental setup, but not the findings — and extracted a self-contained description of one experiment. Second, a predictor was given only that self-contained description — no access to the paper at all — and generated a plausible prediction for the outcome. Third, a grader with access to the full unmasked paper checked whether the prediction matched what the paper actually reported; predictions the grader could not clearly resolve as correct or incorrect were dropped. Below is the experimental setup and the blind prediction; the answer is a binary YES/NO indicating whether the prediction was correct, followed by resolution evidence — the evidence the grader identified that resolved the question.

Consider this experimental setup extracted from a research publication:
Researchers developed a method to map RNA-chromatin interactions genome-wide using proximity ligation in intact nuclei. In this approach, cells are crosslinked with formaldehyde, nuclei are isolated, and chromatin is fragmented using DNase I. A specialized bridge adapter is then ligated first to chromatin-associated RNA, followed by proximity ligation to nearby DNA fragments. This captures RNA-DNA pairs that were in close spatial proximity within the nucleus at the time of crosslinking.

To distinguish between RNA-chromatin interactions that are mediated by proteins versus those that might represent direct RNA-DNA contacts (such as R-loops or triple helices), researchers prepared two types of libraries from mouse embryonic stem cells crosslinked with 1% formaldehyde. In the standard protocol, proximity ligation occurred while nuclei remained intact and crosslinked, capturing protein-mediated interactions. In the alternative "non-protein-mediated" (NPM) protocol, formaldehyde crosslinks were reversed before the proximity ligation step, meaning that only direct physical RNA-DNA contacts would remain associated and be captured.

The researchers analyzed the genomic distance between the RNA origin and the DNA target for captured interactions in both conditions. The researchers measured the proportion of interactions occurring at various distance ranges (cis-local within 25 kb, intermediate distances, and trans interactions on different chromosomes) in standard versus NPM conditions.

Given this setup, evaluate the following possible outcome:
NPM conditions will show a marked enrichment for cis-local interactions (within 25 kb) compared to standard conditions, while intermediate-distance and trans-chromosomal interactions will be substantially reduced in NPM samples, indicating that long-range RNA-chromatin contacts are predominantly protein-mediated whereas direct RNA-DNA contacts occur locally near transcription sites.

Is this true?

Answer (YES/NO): YES